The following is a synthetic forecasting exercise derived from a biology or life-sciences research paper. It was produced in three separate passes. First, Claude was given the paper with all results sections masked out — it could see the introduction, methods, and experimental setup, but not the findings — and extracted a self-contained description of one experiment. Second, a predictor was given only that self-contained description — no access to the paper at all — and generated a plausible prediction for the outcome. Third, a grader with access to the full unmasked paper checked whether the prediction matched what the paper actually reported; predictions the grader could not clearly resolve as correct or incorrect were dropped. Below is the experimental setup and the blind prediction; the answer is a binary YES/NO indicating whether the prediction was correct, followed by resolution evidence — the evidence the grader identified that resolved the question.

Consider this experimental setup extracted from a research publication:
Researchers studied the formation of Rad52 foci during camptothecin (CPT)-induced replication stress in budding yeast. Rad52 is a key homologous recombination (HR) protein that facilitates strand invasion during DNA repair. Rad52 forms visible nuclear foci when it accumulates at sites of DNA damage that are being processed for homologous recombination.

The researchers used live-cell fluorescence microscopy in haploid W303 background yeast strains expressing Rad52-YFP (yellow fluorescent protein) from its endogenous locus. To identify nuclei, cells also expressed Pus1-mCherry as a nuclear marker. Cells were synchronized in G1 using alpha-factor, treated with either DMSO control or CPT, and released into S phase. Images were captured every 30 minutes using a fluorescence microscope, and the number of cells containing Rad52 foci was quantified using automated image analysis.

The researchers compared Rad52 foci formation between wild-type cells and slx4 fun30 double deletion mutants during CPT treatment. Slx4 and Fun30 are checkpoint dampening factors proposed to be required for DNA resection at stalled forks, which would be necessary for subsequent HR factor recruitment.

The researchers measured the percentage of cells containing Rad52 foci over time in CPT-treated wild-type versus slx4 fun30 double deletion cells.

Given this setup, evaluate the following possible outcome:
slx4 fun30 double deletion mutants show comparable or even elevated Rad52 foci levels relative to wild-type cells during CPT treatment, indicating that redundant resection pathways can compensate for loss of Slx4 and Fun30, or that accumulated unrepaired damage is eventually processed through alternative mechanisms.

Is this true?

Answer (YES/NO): YES